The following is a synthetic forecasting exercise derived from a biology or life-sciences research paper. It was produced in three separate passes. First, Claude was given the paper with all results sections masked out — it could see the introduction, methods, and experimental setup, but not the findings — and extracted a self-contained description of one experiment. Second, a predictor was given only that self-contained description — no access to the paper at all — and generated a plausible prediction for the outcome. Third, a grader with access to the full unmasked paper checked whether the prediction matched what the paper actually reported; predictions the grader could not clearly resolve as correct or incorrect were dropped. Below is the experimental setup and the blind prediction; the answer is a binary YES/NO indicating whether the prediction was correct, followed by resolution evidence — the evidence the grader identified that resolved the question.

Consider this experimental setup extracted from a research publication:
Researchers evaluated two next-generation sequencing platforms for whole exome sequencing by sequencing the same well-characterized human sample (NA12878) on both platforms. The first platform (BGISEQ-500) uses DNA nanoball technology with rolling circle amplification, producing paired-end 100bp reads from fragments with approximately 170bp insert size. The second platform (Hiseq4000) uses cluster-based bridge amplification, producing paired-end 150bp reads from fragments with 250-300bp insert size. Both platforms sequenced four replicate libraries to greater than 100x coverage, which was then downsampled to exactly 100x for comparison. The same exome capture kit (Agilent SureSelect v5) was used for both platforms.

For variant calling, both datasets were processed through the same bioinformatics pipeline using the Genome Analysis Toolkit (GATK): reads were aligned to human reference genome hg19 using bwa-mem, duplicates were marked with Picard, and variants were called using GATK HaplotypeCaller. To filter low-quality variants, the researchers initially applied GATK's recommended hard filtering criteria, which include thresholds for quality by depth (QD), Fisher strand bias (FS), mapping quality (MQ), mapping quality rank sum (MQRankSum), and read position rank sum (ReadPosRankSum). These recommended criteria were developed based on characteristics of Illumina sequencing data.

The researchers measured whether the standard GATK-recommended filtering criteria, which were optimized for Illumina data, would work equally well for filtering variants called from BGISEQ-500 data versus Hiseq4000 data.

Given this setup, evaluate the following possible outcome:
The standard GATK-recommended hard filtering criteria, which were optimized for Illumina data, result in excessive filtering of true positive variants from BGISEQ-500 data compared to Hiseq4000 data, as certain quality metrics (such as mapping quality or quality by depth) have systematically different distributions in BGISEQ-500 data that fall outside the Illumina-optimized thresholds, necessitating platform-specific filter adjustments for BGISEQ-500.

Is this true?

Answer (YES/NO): NO